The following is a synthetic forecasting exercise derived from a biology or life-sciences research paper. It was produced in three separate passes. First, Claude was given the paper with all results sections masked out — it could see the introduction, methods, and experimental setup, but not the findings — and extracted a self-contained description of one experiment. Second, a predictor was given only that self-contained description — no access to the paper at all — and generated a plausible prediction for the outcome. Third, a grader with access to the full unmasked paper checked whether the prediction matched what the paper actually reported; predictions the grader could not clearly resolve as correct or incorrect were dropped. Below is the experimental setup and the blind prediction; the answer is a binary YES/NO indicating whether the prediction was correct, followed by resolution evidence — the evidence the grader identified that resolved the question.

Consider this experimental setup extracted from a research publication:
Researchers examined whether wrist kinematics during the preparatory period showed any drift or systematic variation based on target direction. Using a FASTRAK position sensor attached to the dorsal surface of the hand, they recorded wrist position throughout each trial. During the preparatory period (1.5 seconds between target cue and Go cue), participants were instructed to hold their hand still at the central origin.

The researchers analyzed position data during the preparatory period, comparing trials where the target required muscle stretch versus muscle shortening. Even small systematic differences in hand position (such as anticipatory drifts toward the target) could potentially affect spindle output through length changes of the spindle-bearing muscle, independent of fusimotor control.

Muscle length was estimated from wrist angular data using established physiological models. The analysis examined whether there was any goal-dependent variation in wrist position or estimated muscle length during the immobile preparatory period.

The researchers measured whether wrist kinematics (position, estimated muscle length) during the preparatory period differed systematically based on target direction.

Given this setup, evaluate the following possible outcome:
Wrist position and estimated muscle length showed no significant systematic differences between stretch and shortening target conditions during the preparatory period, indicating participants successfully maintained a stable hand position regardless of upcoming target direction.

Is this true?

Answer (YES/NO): YES